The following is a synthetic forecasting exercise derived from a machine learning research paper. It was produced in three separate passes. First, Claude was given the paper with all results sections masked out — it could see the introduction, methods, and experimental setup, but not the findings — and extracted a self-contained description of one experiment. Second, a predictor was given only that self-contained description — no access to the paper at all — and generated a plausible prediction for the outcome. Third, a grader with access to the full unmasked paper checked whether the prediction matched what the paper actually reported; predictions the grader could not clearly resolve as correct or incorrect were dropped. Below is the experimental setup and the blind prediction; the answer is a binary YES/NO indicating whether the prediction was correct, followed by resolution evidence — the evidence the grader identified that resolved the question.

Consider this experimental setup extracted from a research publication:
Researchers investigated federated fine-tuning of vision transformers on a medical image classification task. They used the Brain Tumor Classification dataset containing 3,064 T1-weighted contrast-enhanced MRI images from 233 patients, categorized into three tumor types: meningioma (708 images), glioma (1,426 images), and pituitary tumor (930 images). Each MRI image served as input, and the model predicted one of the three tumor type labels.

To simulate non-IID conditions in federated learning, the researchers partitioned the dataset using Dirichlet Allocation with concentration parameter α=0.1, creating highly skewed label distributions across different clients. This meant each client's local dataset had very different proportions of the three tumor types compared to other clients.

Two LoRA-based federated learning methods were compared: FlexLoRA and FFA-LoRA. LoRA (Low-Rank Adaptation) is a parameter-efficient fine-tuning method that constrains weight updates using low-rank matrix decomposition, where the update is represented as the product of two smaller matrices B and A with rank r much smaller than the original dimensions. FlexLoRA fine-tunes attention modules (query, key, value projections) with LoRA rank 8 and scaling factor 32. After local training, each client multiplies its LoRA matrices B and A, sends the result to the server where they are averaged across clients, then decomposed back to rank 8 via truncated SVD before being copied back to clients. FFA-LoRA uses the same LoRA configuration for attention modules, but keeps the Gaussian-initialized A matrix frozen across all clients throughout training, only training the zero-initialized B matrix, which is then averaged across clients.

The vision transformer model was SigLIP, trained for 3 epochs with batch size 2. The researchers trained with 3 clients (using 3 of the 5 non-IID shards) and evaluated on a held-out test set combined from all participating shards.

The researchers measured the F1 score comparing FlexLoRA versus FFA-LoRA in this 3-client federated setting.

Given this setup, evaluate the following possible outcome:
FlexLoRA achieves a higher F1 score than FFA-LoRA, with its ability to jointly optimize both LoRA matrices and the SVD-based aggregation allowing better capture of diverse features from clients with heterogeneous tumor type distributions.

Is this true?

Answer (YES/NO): YES